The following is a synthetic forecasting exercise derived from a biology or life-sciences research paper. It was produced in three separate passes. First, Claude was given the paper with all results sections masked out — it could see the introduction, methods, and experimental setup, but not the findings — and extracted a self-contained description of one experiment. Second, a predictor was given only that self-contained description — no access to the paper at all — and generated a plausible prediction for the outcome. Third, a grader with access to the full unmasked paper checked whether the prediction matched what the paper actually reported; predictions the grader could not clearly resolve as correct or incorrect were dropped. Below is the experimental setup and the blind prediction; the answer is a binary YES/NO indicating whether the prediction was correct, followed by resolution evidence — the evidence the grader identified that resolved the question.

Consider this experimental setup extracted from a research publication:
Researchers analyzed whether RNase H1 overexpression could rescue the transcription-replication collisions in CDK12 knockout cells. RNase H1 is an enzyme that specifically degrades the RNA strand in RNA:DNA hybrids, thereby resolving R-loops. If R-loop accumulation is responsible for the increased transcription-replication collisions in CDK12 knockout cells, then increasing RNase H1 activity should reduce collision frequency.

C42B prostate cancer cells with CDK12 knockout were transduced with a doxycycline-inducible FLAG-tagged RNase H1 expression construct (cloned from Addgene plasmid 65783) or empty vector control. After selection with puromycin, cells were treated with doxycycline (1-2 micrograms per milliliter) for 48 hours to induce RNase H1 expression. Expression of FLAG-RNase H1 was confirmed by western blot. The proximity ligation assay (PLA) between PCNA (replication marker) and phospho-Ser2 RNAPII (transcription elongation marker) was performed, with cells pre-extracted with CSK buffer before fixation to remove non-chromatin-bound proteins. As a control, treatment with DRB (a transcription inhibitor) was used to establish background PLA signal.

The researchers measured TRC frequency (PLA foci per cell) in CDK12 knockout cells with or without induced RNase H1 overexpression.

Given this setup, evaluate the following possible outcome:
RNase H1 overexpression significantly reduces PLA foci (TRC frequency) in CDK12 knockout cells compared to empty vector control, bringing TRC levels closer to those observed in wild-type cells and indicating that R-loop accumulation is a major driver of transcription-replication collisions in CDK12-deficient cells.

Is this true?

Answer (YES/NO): YES